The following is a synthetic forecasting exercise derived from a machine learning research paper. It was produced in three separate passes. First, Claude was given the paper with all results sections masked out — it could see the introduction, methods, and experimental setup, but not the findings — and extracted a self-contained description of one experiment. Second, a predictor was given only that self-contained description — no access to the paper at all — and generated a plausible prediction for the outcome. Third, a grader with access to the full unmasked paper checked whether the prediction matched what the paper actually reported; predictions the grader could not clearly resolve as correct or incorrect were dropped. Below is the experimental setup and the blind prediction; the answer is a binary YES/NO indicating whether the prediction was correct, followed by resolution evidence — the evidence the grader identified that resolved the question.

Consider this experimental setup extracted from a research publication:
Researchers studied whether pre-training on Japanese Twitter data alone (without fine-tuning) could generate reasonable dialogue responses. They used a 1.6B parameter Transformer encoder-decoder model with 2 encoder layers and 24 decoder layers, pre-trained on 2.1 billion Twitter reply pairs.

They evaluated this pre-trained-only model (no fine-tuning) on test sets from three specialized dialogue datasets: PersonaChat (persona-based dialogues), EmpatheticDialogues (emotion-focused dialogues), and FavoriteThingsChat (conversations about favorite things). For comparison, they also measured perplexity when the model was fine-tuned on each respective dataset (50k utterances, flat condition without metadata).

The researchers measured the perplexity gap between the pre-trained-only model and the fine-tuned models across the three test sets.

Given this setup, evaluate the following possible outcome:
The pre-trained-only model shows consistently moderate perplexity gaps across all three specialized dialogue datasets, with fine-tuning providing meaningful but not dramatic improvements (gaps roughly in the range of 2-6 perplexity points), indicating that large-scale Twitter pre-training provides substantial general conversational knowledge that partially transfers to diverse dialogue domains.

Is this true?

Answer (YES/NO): NO